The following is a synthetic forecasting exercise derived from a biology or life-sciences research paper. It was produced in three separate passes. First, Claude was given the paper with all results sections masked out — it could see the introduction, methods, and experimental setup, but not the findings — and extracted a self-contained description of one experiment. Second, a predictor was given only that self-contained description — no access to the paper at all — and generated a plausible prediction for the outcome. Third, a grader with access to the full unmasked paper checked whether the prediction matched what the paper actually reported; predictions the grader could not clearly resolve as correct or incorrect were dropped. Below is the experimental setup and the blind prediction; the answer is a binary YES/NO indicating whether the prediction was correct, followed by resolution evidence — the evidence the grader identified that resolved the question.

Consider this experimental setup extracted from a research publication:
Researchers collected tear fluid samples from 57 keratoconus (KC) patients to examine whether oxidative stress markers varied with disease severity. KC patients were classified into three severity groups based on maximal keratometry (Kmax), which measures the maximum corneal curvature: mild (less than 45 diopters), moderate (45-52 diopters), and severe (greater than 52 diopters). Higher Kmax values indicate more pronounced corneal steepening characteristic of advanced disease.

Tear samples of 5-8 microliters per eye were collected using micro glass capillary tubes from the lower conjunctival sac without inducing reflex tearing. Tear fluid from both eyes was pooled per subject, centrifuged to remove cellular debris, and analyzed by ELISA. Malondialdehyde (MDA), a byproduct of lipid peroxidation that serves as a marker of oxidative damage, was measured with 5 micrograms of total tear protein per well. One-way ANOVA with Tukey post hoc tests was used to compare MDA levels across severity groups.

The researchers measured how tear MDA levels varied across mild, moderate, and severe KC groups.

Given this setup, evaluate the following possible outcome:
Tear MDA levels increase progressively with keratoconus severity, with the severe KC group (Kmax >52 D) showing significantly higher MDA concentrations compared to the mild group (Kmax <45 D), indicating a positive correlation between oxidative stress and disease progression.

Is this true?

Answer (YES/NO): NO